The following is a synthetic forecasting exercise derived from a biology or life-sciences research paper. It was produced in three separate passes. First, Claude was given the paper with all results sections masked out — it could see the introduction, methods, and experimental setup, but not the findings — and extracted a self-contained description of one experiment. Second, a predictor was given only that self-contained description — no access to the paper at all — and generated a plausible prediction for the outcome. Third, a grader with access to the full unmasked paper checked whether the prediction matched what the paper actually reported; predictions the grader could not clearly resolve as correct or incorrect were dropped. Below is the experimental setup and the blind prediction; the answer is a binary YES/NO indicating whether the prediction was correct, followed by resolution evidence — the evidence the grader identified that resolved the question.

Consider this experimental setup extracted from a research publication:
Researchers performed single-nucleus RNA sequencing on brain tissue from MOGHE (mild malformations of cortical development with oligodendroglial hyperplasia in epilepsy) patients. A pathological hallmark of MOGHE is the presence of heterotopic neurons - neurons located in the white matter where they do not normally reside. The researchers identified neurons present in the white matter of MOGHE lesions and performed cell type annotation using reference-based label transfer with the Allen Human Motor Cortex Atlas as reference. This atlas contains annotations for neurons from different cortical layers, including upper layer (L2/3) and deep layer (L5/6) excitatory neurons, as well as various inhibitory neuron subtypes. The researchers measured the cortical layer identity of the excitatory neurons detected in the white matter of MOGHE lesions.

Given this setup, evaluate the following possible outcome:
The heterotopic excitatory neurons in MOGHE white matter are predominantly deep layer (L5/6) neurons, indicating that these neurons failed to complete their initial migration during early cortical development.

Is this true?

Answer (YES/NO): YES